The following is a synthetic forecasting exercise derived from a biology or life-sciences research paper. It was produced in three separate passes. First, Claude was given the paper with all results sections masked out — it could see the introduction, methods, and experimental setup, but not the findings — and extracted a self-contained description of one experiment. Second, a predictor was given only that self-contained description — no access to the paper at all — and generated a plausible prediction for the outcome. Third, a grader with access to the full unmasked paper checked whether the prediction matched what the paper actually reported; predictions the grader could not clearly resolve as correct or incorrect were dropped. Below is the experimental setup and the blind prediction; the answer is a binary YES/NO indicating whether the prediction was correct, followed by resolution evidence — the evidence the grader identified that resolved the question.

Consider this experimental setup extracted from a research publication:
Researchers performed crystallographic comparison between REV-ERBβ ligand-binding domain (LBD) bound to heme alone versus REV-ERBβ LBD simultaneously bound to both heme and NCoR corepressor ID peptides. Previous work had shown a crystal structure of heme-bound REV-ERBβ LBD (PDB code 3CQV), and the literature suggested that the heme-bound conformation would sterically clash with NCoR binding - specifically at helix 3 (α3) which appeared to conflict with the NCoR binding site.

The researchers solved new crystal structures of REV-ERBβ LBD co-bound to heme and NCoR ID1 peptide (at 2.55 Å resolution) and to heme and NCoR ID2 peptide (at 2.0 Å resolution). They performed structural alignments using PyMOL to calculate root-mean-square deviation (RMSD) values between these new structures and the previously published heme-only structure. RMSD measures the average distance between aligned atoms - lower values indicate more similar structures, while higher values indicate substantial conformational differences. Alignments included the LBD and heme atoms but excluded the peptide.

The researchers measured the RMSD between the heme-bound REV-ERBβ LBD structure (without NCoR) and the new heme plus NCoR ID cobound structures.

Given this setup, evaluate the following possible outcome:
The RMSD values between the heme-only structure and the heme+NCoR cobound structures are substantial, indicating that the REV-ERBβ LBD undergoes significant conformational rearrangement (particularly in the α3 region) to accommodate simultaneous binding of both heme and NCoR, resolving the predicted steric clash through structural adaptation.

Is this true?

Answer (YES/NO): NO